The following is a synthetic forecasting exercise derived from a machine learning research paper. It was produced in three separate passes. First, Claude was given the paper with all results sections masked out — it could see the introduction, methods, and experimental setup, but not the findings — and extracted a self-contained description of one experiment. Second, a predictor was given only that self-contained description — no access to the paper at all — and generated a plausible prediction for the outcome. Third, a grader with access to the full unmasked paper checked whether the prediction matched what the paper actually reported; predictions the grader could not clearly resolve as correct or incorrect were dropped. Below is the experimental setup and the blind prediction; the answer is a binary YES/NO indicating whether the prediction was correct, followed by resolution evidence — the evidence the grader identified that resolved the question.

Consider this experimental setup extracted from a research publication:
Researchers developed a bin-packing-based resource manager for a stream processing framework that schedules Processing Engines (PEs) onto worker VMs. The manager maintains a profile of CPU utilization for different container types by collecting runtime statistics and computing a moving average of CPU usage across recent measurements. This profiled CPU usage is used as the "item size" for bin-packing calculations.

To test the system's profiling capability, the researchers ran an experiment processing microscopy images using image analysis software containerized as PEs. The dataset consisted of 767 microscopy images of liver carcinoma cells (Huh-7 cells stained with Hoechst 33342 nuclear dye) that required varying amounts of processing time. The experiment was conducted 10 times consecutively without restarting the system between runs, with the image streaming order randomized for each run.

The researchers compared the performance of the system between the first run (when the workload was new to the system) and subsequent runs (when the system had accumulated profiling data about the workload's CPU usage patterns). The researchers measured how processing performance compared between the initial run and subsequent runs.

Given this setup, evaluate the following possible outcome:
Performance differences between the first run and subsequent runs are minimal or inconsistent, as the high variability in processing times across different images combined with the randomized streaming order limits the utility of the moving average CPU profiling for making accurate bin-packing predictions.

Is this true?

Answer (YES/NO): NO